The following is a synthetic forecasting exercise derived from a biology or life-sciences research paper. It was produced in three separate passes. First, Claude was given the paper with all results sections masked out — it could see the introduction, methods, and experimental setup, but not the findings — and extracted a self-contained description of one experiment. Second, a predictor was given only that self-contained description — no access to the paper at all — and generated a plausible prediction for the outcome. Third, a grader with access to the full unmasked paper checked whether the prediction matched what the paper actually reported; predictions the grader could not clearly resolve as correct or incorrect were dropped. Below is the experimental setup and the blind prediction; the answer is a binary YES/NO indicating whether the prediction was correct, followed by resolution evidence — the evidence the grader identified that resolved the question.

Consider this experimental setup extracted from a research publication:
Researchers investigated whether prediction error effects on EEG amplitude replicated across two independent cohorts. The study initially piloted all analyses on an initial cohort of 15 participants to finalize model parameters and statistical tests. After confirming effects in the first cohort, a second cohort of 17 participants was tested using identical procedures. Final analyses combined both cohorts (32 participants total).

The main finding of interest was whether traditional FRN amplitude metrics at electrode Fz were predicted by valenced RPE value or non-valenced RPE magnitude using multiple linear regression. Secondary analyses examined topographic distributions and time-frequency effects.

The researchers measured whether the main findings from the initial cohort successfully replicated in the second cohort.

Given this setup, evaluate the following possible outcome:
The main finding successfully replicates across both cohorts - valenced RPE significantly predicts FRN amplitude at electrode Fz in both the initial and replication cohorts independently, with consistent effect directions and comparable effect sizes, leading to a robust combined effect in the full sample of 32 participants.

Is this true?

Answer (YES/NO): YES